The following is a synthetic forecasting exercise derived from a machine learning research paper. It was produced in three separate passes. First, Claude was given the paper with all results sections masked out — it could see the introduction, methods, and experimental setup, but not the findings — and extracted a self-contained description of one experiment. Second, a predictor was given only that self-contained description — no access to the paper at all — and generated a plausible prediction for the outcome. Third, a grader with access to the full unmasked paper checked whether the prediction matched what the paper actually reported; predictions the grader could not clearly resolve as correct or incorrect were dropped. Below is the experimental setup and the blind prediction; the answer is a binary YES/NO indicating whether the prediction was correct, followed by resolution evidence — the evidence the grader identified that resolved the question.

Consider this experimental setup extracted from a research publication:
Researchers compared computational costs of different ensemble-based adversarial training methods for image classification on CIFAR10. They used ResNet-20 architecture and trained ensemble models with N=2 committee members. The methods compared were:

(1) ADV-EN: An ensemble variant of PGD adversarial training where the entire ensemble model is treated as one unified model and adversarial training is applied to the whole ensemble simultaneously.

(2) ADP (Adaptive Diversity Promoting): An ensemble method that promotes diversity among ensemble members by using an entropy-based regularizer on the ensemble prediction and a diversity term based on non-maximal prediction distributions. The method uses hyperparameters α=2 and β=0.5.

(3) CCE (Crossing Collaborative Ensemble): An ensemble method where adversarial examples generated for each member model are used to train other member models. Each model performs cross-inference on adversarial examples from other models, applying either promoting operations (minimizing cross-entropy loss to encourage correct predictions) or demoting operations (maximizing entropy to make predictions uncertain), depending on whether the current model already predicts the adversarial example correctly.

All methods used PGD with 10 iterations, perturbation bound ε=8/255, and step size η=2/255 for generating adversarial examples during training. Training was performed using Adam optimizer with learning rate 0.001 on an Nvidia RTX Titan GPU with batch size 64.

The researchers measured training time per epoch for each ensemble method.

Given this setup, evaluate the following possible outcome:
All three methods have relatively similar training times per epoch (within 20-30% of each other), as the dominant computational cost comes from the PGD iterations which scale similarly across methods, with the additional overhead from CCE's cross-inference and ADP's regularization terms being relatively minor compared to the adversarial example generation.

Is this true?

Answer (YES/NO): NO